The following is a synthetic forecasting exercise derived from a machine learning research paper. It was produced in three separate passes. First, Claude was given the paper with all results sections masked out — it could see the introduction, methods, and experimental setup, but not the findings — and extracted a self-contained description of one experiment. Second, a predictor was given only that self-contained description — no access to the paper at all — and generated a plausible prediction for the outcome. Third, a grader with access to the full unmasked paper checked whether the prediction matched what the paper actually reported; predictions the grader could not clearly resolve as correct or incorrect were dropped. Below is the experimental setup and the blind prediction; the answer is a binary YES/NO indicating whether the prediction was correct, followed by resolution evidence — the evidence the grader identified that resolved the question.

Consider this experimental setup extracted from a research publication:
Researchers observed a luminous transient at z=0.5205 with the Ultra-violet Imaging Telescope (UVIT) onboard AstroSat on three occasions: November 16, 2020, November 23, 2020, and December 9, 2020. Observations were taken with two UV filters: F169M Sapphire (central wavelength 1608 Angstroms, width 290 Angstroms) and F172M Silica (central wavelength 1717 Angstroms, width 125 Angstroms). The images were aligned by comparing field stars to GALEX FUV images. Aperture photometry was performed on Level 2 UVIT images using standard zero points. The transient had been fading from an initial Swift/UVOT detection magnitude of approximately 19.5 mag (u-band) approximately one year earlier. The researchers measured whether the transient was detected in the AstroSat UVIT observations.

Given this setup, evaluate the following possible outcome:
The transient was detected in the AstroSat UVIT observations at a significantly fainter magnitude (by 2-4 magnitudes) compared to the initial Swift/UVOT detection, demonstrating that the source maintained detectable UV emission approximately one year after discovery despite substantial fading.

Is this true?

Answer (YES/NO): YES